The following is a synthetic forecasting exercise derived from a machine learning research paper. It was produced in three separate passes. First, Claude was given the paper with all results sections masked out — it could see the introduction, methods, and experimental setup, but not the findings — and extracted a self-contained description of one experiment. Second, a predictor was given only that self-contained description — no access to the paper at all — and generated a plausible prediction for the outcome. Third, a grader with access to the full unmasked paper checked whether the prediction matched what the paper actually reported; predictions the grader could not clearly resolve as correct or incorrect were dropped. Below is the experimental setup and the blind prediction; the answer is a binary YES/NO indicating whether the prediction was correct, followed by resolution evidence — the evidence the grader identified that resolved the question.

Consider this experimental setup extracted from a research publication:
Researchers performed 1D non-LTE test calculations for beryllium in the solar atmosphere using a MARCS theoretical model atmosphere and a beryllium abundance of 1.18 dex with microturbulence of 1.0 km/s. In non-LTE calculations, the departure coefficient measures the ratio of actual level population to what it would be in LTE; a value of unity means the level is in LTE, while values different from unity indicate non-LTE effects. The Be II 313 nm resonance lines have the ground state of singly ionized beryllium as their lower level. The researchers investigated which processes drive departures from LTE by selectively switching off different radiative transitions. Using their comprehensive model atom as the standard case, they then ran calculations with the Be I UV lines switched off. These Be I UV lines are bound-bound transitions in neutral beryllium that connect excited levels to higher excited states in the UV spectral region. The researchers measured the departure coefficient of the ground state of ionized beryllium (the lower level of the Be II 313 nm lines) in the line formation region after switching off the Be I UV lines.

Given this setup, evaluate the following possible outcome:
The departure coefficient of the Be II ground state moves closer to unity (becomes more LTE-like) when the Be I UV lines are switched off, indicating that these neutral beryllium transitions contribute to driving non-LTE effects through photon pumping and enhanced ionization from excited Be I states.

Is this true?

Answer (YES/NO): YES